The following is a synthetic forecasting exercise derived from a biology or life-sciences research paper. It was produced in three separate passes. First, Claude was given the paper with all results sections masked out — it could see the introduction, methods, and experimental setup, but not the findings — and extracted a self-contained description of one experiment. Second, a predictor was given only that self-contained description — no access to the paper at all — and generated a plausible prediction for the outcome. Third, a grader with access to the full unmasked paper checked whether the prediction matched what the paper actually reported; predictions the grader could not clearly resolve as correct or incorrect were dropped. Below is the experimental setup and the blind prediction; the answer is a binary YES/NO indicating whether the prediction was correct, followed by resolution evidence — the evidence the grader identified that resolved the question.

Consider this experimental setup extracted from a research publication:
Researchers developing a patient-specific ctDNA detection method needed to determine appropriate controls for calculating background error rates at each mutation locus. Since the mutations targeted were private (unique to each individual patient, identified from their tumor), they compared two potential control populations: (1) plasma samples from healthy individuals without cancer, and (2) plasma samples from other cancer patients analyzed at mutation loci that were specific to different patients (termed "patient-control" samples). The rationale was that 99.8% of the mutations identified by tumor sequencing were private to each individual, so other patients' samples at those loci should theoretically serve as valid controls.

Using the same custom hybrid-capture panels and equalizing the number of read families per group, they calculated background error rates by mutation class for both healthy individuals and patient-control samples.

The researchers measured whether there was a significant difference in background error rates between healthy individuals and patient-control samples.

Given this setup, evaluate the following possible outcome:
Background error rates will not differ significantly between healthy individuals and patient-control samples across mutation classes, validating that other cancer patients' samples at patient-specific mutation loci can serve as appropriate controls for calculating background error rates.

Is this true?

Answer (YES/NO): YES